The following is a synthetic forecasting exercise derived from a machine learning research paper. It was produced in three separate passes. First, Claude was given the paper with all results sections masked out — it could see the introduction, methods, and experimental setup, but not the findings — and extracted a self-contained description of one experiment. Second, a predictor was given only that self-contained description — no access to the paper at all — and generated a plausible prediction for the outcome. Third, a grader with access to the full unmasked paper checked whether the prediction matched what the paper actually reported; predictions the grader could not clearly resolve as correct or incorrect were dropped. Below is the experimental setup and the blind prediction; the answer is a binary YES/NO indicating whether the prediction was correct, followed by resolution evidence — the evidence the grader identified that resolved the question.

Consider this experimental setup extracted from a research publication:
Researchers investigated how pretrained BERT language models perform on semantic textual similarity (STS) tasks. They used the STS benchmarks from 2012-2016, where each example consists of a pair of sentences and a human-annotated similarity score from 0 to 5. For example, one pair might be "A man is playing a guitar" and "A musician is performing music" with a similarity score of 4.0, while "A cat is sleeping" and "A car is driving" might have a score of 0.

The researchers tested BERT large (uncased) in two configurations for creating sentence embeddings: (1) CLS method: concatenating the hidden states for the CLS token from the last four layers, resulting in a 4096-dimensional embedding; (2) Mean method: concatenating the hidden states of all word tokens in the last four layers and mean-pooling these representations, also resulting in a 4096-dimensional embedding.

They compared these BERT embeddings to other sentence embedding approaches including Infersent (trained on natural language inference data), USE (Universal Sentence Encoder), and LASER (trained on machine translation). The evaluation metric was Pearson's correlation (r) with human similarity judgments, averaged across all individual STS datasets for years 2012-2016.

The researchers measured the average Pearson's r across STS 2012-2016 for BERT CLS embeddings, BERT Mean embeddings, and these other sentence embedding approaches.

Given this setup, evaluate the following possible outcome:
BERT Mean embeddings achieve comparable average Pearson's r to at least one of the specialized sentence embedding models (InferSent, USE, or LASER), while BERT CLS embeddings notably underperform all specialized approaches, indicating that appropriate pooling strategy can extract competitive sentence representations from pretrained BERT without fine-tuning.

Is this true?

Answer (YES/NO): NO